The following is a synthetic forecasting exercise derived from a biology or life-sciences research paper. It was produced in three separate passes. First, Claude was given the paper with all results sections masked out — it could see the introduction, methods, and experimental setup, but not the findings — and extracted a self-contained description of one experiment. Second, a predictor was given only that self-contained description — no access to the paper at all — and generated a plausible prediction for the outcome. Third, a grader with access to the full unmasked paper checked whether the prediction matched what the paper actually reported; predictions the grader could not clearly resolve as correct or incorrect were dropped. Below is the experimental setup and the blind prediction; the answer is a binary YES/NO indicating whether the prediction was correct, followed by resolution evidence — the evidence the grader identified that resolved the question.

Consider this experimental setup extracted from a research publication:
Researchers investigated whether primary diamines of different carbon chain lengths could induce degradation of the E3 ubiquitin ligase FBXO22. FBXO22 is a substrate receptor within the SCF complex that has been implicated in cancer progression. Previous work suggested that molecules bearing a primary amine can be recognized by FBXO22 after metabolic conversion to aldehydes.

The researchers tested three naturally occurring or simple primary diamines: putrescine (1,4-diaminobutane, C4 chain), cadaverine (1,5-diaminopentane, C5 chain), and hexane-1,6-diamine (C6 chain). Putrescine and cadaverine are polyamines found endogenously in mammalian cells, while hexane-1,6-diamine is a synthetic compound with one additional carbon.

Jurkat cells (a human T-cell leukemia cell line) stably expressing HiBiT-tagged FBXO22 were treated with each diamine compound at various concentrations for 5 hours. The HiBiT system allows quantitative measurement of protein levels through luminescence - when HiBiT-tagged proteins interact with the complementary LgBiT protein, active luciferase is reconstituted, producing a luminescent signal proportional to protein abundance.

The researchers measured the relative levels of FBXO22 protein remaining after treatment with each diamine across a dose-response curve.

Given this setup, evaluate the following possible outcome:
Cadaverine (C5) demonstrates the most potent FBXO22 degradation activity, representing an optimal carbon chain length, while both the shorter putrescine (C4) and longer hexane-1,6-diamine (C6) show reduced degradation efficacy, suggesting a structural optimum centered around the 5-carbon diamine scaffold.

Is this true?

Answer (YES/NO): NO